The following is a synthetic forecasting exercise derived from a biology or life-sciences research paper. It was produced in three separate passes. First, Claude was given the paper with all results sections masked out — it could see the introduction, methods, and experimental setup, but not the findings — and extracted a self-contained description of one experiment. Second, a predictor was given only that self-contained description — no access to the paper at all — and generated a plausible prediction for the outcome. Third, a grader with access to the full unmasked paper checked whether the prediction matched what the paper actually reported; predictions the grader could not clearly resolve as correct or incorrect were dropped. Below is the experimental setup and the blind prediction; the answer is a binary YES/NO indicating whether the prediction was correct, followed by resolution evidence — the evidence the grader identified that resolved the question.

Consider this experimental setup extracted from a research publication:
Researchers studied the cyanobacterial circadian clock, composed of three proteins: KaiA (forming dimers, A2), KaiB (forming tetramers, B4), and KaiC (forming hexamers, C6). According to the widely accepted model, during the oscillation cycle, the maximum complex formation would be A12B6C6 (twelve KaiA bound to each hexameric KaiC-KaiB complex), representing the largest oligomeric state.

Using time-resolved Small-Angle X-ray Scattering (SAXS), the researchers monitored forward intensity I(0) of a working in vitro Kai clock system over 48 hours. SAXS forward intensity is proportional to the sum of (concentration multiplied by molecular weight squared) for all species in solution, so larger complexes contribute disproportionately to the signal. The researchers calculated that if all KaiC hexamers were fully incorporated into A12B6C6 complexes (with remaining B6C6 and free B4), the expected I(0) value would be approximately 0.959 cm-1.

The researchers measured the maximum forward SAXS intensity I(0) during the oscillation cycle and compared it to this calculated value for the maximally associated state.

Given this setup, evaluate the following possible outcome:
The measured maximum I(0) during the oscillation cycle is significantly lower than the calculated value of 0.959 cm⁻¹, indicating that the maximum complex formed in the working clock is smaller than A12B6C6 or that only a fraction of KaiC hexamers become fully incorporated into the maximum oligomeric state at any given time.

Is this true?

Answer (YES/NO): YES